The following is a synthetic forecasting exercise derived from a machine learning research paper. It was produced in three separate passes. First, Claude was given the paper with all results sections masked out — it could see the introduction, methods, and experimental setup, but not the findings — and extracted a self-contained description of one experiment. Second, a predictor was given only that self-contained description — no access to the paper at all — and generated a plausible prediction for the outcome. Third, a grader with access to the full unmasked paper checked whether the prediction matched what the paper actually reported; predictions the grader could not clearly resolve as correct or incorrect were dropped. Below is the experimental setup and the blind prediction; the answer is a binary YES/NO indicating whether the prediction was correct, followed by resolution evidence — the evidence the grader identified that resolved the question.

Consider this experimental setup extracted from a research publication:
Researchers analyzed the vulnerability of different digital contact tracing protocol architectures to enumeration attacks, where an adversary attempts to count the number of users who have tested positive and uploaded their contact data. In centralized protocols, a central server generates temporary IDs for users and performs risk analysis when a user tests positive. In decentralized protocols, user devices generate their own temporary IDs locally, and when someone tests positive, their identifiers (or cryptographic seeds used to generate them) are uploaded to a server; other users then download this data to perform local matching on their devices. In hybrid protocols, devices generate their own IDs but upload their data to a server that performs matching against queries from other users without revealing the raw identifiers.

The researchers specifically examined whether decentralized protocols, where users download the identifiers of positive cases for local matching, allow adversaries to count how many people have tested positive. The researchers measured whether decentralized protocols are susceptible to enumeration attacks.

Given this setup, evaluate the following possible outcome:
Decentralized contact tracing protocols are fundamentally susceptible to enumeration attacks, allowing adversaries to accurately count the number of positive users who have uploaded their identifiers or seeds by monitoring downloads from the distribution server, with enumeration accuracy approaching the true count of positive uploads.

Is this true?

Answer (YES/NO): YES